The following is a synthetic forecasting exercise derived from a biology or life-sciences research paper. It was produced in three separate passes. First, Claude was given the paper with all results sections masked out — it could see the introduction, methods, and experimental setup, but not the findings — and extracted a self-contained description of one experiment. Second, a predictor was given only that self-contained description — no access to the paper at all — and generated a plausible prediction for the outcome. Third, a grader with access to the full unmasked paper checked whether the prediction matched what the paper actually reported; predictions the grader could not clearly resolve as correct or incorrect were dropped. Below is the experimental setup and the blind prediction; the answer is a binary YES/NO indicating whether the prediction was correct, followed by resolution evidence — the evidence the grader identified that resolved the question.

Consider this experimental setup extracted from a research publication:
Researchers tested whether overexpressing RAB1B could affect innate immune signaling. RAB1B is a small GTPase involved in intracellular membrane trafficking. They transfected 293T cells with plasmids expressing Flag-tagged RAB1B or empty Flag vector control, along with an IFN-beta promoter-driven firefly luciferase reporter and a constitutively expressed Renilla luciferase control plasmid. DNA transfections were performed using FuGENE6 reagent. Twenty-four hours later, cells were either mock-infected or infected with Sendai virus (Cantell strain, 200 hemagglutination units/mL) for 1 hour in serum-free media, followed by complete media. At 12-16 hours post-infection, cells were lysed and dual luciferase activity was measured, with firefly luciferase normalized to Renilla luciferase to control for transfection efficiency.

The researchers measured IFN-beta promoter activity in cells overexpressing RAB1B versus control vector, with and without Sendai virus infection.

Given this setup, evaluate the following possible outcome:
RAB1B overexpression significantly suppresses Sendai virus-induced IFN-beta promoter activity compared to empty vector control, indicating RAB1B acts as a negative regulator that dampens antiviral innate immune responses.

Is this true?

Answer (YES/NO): NO